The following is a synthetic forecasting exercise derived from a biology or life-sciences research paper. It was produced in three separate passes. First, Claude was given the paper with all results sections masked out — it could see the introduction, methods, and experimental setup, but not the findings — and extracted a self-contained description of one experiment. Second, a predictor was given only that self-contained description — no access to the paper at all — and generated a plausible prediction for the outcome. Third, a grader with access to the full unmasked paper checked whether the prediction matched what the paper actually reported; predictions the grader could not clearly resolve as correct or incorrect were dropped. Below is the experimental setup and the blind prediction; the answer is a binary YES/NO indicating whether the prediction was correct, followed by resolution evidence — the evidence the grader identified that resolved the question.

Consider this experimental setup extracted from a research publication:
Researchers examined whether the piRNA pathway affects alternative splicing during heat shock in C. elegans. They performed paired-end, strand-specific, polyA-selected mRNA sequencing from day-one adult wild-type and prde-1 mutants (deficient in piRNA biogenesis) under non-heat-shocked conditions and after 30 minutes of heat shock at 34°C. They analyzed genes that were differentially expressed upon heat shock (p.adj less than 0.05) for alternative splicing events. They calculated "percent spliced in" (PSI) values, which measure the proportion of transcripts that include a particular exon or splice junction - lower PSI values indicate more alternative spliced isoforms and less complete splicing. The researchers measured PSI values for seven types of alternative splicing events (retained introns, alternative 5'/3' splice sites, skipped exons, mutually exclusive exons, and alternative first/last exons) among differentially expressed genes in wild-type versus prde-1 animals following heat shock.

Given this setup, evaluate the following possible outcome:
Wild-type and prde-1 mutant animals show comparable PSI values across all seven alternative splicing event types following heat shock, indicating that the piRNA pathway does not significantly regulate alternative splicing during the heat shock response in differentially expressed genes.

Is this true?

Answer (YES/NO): NO